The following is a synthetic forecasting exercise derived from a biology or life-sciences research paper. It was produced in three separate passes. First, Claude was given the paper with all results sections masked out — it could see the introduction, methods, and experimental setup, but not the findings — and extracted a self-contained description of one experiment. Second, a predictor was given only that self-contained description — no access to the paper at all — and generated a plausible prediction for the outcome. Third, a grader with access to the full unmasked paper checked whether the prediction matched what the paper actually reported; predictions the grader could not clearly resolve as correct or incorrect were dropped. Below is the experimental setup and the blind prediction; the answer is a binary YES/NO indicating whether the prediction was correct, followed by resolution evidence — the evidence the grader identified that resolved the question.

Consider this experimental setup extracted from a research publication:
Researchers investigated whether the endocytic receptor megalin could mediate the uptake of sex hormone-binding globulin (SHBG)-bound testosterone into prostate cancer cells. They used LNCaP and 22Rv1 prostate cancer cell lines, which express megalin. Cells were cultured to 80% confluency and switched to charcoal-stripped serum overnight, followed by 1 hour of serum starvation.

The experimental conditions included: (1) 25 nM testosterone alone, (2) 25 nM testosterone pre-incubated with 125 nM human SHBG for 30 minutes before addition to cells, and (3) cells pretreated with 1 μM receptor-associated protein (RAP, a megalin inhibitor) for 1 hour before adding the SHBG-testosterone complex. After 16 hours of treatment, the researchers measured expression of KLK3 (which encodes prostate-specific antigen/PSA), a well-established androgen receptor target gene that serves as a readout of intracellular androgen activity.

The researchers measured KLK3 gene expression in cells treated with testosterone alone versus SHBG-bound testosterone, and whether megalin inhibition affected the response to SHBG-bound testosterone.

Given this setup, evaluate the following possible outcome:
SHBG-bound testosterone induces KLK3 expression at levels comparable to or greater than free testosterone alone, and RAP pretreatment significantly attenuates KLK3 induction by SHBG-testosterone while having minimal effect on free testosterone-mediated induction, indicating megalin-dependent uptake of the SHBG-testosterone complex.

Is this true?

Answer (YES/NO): YES